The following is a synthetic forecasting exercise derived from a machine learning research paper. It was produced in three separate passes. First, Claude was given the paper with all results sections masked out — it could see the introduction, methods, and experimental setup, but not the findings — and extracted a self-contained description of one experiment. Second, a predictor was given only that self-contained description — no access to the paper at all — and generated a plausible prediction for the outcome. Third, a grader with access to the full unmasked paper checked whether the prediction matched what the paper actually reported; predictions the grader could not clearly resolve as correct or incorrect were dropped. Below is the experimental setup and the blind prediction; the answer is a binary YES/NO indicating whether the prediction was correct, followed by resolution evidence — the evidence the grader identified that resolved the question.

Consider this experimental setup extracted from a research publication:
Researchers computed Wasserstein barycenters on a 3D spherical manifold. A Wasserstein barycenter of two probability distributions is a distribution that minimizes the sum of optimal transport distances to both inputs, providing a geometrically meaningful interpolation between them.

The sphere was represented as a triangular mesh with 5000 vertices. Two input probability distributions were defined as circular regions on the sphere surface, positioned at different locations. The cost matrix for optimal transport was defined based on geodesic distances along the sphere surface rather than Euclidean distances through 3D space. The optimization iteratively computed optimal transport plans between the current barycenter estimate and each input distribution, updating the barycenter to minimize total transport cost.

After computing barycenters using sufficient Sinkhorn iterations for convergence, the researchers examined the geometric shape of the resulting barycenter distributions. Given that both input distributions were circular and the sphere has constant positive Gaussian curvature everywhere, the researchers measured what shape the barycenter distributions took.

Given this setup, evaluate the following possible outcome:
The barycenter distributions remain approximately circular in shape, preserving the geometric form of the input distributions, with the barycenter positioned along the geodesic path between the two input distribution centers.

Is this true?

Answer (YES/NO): NO